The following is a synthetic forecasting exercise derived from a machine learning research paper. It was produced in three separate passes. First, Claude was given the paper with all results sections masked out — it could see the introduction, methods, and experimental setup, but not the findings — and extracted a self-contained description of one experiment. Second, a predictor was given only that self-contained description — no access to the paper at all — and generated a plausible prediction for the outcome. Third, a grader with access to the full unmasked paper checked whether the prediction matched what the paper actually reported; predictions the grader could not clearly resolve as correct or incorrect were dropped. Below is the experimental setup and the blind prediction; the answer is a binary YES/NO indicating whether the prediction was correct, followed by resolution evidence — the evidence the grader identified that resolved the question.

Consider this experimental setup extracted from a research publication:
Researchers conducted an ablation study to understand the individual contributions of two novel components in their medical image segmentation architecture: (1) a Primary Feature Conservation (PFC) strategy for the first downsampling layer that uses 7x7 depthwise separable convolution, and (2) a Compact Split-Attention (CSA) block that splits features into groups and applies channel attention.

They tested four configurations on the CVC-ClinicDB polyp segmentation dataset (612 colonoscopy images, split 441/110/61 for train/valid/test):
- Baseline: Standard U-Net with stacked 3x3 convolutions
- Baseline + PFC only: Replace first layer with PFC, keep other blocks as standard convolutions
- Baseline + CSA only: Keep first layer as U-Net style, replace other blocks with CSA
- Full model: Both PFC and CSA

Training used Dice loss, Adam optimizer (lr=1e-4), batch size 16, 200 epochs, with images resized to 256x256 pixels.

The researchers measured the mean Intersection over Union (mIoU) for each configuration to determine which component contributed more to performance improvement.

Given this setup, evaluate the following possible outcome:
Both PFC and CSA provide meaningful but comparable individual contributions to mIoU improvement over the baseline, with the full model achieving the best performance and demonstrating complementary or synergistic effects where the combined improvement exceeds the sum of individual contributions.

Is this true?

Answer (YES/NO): NO